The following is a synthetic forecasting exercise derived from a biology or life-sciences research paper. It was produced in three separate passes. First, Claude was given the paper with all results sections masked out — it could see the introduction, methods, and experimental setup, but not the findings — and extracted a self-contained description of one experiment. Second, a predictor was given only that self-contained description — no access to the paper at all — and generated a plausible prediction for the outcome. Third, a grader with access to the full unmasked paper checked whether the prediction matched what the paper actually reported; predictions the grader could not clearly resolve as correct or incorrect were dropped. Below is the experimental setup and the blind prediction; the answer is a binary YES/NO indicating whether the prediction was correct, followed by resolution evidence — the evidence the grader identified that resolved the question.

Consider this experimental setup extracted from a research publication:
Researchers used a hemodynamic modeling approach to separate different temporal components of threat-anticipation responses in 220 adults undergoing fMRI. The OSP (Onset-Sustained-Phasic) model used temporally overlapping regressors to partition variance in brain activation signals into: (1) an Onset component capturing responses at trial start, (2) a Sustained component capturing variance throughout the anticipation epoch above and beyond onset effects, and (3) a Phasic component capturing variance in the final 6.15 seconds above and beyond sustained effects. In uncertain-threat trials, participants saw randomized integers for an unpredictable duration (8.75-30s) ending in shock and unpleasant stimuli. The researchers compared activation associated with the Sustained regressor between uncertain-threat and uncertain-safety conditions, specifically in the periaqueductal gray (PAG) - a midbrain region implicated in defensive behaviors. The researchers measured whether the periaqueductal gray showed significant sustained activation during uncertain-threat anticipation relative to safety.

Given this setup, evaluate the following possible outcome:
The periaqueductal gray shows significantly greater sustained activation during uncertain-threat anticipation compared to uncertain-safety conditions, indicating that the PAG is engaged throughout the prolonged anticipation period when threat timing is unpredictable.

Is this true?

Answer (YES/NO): YES